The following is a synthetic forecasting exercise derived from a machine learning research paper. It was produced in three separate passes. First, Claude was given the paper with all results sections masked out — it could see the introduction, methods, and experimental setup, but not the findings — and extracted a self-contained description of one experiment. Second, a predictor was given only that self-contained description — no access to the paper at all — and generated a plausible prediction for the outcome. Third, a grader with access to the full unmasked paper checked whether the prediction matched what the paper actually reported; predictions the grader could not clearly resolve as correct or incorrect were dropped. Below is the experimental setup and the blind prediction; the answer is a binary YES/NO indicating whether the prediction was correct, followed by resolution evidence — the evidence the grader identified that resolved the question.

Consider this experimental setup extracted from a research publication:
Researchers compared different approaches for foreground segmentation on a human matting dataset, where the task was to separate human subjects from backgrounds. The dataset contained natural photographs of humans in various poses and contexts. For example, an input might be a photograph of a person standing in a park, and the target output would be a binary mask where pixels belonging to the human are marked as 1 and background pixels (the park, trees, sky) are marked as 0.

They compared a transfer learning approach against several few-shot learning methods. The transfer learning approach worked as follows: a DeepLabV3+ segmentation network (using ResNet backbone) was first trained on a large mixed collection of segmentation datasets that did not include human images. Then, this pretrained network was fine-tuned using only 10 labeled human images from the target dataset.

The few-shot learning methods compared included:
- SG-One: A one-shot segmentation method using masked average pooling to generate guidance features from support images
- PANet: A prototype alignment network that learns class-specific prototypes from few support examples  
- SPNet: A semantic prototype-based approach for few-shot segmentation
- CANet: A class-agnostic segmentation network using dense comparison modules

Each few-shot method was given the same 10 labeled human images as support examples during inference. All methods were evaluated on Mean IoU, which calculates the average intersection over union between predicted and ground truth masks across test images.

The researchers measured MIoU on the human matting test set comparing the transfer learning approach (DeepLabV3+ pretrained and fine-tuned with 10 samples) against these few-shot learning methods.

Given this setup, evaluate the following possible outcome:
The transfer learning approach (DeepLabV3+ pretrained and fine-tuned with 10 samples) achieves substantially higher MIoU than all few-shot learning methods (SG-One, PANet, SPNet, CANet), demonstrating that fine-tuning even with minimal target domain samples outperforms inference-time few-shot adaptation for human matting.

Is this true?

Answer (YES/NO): YES